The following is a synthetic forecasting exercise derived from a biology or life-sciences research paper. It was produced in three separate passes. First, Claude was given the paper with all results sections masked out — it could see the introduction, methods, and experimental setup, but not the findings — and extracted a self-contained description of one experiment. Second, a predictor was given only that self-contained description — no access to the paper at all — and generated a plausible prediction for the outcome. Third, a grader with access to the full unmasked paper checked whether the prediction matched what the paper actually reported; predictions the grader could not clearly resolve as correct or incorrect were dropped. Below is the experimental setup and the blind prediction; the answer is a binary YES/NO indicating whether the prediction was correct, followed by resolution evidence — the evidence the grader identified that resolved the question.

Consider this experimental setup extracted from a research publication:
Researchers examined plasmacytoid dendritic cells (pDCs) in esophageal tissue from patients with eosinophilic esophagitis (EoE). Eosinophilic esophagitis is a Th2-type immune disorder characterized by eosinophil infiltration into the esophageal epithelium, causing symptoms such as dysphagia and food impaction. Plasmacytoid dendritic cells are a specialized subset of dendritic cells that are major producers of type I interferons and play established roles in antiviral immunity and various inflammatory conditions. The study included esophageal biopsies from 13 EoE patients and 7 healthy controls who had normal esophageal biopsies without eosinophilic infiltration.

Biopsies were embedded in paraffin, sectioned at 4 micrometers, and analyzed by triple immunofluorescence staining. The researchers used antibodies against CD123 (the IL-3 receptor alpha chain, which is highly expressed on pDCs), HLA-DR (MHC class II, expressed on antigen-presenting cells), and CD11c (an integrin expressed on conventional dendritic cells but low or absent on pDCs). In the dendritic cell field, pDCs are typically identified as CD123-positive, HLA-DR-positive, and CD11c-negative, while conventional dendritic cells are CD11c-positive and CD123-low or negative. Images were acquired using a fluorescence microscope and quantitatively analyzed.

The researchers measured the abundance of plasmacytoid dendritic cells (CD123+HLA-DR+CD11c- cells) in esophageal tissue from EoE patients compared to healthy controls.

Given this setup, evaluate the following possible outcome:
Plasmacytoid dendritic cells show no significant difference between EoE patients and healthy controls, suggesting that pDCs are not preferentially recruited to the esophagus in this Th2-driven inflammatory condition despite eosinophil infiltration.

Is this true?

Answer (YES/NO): NO